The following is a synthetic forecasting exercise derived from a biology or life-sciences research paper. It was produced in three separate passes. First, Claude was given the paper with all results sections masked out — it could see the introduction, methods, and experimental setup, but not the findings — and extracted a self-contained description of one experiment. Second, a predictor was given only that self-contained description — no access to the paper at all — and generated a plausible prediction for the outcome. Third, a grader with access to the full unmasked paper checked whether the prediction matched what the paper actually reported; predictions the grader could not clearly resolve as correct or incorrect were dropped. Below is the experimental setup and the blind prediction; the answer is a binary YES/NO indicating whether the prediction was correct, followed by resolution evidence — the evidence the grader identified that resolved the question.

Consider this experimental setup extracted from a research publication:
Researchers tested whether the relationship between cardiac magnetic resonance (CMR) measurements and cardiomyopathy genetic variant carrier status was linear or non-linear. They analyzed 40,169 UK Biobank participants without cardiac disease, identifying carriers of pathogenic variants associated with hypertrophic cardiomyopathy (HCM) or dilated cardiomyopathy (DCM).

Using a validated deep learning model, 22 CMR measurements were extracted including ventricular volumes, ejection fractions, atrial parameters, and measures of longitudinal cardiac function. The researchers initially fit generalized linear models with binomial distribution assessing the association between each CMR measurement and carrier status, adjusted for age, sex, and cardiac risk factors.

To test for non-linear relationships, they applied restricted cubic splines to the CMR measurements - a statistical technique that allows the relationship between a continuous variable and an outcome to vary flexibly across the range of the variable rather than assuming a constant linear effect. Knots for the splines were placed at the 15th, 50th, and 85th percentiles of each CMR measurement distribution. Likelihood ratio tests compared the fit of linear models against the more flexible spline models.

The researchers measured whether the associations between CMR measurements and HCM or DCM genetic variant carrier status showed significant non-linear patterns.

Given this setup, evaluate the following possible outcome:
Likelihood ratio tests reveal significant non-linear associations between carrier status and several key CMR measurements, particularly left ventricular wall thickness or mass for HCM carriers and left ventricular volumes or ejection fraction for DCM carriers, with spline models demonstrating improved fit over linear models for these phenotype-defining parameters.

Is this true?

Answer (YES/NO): NO